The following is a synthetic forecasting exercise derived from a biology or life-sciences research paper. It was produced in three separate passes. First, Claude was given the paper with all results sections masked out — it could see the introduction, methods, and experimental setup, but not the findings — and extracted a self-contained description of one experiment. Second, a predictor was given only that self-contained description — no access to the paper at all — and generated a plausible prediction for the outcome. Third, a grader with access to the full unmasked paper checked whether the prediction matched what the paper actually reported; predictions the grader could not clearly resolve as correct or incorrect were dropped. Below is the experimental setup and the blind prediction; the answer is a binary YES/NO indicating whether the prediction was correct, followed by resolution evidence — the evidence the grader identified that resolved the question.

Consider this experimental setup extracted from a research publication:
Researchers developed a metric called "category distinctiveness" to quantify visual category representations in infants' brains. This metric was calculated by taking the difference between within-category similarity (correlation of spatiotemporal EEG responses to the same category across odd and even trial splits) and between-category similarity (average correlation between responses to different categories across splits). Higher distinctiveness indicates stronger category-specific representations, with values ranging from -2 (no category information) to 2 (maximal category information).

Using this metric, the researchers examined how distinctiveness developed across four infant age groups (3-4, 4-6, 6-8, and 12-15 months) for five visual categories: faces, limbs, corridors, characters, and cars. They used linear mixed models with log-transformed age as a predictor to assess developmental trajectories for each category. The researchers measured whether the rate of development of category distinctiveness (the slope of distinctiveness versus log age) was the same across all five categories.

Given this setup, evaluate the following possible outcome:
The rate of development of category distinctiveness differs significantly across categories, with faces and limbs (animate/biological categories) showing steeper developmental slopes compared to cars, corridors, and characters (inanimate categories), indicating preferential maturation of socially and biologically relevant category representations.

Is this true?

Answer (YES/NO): NO